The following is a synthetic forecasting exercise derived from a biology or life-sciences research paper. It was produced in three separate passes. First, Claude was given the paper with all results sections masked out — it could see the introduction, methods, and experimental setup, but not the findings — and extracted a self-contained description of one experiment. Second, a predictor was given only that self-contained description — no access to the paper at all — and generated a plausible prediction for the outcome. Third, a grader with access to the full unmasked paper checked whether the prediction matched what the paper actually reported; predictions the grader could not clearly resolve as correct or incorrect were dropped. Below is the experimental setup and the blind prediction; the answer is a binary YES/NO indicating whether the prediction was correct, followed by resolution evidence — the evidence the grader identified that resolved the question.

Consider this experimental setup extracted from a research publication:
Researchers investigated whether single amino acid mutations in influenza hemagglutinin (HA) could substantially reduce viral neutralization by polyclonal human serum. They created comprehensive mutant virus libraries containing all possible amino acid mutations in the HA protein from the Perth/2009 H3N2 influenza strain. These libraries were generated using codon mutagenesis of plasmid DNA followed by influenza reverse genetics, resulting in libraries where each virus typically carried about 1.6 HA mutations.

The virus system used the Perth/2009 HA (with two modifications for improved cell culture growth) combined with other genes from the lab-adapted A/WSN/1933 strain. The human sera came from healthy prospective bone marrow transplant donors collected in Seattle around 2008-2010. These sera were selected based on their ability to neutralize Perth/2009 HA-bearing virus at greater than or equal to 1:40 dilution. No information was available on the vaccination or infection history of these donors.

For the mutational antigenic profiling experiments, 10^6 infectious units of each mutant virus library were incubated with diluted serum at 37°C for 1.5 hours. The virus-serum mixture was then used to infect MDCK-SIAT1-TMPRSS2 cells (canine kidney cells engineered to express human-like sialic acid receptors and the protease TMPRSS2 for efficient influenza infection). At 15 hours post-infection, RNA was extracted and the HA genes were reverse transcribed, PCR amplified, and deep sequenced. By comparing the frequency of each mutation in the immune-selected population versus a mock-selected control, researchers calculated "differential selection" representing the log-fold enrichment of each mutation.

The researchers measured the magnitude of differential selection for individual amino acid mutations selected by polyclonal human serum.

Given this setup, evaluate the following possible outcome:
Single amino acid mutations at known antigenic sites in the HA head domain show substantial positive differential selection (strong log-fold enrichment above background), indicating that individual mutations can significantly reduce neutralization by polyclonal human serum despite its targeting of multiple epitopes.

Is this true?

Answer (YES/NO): YES